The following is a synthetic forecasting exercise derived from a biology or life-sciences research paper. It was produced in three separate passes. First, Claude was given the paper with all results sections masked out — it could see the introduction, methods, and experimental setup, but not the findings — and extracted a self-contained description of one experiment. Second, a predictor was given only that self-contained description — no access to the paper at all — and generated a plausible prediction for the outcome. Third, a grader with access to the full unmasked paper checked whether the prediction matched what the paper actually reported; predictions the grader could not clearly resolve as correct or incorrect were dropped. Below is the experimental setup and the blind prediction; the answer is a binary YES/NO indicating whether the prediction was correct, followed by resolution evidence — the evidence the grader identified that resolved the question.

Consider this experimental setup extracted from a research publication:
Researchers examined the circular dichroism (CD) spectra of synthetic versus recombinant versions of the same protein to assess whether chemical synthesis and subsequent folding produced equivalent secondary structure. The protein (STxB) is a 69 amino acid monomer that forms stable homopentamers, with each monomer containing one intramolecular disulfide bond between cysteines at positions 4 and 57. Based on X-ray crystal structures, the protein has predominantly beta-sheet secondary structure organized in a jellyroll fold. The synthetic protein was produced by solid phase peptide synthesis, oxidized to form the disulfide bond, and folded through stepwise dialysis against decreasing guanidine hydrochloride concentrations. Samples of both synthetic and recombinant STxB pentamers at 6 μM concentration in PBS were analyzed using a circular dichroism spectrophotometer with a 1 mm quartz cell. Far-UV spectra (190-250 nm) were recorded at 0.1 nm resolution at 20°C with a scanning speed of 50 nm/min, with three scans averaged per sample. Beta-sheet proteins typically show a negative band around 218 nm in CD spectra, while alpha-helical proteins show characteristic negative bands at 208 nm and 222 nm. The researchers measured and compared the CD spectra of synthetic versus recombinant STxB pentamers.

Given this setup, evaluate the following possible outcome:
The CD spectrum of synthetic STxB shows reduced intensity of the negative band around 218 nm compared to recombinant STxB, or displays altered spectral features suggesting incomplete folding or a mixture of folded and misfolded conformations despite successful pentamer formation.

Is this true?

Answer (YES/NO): NO